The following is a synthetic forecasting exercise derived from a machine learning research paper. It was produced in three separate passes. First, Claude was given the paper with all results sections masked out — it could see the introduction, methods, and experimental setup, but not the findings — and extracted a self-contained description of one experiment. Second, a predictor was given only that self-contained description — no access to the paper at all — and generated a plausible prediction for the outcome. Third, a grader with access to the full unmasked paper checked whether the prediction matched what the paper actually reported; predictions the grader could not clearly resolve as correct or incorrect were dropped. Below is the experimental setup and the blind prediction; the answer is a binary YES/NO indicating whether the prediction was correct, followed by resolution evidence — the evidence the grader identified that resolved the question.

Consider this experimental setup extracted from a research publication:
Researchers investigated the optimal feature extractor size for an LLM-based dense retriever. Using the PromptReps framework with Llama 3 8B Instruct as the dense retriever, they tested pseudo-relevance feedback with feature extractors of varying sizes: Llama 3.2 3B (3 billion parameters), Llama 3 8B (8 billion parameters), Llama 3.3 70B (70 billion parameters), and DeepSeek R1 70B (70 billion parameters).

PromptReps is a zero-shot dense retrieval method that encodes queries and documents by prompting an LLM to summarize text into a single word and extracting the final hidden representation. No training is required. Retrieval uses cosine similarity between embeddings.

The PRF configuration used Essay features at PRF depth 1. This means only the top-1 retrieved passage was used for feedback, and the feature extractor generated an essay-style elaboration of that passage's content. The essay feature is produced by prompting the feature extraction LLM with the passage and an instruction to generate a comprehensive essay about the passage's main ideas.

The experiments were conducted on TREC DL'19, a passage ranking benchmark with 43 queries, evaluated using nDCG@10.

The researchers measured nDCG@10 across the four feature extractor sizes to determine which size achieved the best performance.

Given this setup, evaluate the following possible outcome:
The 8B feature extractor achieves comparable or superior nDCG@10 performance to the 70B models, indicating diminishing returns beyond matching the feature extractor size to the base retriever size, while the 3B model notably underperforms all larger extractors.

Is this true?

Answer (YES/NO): NO